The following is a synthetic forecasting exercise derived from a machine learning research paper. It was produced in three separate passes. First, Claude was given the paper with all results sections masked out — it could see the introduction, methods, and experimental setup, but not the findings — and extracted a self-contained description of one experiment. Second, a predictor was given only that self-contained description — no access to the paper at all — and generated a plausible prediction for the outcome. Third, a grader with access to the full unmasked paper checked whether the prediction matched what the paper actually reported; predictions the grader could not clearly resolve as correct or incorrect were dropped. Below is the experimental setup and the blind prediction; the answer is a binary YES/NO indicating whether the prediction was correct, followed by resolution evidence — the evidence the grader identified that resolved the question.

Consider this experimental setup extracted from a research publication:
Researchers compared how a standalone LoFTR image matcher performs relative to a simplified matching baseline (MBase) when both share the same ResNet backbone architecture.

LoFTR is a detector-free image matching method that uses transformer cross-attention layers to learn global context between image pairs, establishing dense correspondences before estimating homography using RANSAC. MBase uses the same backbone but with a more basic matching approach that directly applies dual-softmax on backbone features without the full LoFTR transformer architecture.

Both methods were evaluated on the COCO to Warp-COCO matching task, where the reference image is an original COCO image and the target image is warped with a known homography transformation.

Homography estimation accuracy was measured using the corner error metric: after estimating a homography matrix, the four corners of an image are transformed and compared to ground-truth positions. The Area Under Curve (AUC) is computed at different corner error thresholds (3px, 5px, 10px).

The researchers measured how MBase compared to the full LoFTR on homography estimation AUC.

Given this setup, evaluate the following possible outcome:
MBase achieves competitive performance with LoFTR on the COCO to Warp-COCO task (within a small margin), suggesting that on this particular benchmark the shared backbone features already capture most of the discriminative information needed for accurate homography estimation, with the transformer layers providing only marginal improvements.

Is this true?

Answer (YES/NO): NO